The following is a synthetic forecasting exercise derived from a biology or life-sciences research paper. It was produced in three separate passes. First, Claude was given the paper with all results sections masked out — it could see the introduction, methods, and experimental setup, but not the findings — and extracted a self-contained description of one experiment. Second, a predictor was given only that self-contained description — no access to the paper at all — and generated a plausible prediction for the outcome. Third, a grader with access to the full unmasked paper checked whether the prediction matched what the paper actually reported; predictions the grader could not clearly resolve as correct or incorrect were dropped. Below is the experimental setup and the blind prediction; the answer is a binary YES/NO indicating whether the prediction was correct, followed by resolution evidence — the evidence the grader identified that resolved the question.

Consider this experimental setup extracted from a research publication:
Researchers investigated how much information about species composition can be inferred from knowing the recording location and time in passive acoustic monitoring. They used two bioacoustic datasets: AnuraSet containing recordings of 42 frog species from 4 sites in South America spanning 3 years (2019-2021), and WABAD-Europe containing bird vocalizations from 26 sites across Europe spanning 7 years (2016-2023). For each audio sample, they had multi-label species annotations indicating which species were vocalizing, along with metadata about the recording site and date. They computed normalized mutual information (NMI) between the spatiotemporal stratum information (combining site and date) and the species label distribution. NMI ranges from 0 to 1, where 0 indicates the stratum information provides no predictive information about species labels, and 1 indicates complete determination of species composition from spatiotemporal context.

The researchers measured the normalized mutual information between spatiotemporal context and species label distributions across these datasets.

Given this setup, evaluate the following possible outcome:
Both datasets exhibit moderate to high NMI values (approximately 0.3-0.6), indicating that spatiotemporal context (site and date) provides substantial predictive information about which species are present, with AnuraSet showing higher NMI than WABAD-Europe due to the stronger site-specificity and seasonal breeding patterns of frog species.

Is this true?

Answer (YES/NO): NO